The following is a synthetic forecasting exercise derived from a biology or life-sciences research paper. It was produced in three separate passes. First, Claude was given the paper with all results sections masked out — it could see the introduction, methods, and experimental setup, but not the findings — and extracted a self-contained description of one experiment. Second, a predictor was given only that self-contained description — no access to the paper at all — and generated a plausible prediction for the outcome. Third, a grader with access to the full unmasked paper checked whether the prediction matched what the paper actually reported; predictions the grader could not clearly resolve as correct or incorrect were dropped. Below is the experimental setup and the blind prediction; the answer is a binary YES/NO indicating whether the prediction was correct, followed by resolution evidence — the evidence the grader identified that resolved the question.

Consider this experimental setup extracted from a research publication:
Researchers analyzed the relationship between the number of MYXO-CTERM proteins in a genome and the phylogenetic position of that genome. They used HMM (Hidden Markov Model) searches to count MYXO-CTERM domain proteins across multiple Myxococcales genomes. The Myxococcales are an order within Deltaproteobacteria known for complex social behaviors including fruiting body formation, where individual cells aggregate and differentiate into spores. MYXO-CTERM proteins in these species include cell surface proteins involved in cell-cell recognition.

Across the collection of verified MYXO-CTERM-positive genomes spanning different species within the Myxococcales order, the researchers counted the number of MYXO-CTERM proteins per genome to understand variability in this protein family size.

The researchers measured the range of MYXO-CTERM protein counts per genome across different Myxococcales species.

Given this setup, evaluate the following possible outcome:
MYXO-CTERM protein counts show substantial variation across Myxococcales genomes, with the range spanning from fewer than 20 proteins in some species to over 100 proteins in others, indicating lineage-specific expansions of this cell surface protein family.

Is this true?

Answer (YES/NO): NO